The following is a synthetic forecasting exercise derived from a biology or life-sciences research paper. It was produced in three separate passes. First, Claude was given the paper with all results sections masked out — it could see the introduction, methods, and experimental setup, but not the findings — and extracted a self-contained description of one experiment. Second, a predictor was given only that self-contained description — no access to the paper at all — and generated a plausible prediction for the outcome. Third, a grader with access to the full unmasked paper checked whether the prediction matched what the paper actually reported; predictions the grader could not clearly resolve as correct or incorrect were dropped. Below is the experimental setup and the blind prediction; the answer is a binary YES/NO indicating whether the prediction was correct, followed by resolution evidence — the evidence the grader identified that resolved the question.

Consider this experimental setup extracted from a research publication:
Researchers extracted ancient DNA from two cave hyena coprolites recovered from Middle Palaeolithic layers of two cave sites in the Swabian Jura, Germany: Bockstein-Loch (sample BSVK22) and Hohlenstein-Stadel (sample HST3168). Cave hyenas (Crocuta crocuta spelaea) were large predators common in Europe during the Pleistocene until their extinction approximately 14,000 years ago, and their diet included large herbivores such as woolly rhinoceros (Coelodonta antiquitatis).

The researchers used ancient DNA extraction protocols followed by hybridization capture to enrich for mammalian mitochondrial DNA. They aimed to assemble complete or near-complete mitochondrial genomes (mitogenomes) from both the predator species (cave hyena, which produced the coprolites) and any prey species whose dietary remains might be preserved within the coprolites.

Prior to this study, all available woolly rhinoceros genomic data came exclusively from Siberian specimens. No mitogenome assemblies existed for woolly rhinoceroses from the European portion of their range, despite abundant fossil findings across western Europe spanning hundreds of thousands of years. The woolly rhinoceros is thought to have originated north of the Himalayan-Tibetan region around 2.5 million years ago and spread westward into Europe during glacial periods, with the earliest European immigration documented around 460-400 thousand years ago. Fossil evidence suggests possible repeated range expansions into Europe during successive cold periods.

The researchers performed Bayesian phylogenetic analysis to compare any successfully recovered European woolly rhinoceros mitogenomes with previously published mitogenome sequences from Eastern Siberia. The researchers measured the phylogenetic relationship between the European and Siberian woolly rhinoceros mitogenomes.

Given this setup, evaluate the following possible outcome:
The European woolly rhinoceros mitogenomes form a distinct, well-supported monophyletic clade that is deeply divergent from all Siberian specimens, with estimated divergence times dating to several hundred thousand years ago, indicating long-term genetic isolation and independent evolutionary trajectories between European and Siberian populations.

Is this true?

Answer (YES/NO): YES